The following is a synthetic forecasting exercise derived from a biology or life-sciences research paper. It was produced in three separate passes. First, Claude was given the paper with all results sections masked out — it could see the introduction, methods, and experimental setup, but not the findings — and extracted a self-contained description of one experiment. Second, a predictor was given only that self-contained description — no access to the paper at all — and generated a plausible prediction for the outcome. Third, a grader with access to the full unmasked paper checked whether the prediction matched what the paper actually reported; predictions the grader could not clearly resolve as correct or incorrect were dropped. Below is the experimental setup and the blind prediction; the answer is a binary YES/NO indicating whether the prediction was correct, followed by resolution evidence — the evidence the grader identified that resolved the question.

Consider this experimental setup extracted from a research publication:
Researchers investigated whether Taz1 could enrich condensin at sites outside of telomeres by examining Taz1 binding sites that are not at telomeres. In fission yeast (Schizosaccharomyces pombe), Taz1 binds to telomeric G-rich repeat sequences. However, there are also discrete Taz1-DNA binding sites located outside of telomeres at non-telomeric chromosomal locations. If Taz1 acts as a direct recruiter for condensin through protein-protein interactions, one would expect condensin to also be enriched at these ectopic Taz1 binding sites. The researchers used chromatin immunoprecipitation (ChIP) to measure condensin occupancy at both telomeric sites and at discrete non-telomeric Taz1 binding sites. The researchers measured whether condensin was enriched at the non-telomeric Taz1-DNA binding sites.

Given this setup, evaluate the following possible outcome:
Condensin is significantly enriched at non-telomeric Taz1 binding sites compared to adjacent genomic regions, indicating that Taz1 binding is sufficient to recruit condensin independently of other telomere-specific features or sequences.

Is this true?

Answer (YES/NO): NO